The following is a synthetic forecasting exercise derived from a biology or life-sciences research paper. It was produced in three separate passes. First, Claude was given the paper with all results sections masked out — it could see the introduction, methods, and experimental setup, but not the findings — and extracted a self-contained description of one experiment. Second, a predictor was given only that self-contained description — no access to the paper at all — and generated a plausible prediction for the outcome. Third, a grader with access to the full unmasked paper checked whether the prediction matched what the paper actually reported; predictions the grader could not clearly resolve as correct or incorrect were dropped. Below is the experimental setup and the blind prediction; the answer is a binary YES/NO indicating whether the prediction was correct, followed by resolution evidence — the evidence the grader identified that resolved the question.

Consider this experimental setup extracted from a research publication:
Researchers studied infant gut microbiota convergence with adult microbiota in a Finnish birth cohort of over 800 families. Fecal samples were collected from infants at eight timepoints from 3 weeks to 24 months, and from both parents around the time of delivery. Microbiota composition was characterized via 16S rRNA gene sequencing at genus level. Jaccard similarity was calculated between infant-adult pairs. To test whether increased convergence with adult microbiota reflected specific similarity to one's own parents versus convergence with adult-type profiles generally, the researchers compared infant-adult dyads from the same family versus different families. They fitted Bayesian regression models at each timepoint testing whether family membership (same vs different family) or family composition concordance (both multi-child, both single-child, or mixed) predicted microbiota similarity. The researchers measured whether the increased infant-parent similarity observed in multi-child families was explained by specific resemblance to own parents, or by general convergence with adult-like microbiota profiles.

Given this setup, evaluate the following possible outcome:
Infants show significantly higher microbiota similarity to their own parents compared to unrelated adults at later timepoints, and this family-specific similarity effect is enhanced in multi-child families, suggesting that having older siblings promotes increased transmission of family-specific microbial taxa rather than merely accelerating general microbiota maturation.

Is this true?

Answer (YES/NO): NO